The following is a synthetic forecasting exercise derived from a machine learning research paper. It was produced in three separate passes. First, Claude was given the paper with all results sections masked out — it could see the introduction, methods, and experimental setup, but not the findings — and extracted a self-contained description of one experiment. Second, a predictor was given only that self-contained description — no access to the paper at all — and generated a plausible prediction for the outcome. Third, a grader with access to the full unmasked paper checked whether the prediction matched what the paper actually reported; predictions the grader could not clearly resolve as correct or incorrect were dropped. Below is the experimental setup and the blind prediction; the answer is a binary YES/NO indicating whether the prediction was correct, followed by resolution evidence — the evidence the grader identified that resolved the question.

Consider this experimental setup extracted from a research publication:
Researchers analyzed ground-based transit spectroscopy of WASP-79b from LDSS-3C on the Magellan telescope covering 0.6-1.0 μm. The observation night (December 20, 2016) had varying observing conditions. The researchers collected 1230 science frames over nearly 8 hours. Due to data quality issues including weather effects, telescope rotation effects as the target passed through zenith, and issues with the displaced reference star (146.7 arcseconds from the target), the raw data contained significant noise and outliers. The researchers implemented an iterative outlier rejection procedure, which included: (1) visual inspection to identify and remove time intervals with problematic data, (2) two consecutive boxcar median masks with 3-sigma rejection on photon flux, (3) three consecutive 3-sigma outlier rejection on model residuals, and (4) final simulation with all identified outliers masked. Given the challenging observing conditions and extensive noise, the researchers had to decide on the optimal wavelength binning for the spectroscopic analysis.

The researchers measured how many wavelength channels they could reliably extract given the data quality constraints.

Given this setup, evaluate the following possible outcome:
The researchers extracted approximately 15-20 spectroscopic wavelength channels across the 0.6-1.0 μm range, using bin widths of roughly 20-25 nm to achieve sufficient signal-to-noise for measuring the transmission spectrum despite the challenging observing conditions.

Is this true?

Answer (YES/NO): NO